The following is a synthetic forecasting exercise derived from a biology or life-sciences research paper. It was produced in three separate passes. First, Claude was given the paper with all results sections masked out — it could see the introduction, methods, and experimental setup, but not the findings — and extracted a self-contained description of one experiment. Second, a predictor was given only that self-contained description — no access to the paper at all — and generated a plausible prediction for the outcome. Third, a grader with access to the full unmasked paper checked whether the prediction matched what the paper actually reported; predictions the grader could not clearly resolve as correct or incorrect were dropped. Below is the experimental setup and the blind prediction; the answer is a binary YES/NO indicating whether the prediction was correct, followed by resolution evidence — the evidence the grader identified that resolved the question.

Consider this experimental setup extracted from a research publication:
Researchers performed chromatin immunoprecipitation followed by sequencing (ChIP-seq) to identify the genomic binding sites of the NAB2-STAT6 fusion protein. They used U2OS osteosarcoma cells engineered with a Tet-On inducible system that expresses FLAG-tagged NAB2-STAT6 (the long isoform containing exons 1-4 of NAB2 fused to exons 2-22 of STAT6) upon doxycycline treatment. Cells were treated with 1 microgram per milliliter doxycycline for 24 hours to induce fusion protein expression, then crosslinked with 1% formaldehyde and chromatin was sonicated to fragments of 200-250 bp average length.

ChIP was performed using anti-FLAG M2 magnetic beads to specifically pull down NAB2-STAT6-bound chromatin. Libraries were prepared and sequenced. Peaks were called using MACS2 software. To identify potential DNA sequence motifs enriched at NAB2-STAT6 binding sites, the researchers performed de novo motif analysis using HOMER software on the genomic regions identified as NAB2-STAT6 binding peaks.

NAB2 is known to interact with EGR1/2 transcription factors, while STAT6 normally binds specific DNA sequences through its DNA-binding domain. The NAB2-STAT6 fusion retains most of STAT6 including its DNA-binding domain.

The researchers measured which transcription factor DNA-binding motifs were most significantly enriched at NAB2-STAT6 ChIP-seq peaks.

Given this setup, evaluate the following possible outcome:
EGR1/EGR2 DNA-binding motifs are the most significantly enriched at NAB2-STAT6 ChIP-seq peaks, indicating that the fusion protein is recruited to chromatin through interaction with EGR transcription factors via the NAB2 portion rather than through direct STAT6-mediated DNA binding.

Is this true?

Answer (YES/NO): YES